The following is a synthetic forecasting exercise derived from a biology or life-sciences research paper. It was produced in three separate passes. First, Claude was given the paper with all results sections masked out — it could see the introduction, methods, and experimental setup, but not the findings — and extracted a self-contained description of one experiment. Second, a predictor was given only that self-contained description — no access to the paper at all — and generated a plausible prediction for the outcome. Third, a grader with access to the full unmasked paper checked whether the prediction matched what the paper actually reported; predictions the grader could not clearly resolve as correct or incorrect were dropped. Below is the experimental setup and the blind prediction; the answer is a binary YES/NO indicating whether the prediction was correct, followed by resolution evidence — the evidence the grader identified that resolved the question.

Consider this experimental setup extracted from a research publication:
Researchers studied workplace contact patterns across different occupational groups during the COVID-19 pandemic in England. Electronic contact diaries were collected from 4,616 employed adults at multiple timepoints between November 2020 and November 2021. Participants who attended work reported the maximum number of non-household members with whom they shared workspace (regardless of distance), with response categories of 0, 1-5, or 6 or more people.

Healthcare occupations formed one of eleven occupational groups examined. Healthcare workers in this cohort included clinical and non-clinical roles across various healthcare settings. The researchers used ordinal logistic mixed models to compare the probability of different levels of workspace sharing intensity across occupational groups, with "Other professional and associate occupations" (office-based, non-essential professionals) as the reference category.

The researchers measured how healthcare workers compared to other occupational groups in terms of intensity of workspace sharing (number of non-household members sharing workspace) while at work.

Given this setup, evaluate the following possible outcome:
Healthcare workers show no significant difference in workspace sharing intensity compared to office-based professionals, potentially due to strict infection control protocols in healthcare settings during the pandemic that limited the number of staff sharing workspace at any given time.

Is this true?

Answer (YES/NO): NO